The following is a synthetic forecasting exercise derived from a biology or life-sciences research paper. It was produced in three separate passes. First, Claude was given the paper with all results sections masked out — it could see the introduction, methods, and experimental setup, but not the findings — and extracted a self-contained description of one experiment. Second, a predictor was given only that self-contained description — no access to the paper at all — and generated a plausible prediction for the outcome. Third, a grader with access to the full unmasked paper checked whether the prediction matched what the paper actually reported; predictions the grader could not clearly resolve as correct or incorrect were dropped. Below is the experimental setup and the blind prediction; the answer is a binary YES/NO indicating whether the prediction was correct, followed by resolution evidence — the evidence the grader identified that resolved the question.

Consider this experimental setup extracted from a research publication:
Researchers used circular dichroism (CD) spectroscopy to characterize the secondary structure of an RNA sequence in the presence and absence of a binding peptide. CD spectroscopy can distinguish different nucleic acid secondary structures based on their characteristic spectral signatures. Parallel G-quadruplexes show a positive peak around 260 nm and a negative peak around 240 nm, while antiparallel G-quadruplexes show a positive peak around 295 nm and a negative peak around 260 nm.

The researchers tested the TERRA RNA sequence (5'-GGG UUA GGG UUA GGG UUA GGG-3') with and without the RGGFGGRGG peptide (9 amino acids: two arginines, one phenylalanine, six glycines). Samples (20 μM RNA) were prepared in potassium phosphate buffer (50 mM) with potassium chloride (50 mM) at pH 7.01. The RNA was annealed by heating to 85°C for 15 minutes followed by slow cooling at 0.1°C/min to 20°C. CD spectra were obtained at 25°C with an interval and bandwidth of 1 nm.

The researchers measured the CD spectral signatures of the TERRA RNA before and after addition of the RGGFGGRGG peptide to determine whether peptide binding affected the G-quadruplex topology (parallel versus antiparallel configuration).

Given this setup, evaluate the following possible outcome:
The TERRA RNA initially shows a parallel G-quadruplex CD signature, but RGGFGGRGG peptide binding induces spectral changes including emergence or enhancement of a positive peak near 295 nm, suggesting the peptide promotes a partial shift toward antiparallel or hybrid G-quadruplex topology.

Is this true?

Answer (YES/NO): NO